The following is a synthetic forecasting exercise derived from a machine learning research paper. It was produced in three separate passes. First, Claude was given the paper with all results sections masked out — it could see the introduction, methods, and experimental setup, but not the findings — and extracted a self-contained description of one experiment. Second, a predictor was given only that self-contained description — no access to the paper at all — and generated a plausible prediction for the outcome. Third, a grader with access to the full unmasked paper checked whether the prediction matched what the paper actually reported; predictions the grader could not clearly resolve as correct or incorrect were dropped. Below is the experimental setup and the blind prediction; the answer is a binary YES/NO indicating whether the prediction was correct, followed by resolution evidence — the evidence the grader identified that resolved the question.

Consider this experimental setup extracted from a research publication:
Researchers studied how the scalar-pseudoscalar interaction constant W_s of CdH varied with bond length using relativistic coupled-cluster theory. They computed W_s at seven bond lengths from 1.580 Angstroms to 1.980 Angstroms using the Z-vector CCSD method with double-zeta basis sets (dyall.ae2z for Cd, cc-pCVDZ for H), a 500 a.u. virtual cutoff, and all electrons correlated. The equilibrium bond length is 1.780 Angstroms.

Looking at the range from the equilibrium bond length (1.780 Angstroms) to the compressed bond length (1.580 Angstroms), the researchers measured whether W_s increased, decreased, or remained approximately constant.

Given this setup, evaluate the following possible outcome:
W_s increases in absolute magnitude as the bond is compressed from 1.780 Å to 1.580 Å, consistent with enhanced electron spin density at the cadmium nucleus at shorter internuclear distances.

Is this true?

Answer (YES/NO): YES